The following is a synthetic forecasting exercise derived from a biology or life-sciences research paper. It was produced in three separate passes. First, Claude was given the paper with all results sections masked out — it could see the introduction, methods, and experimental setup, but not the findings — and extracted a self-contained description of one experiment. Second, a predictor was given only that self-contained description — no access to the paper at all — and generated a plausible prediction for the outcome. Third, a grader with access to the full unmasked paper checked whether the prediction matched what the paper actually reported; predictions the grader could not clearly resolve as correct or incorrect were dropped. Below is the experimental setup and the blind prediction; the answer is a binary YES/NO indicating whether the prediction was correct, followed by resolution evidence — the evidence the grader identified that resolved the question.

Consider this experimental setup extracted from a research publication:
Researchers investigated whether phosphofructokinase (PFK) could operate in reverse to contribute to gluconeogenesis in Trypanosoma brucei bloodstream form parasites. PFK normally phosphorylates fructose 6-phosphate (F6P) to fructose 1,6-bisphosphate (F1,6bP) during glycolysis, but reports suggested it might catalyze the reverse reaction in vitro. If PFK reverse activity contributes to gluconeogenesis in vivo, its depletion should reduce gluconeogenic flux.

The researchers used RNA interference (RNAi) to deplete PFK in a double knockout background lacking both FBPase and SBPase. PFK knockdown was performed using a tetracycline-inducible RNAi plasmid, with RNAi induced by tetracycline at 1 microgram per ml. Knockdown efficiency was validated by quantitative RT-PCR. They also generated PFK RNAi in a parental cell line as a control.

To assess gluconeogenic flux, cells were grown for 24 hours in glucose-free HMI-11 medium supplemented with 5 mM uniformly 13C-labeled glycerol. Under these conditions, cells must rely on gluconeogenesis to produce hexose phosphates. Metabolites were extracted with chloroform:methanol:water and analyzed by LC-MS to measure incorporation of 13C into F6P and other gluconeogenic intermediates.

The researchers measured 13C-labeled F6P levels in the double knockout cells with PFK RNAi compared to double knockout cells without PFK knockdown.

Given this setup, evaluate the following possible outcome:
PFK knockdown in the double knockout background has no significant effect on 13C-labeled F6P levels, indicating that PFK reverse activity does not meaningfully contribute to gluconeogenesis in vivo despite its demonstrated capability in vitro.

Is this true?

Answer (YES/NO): YES